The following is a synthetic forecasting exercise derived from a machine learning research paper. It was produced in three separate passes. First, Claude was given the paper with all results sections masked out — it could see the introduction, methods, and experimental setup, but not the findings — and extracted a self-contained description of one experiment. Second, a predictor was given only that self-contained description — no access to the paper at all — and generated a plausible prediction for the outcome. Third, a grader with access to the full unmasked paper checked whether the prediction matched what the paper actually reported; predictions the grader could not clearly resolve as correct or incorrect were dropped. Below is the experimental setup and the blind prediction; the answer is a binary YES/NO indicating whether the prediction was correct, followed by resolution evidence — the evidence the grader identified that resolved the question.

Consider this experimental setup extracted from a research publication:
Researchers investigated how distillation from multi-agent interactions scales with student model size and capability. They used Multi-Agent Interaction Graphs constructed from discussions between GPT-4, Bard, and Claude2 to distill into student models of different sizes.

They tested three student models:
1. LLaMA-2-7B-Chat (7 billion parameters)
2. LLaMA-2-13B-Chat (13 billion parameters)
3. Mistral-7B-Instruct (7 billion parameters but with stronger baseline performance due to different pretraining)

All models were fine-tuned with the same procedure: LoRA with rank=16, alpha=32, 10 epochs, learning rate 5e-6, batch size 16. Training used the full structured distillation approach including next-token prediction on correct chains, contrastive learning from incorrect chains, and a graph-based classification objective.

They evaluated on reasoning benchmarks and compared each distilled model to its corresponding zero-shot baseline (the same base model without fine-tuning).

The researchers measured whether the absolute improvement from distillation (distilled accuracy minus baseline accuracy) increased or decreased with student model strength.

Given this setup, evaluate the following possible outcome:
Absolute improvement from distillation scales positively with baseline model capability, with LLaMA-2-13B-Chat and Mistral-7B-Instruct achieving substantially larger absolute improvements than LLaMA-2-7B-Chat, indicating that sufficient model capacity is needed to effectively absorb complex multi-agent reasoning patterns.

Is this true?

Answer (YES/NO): NO